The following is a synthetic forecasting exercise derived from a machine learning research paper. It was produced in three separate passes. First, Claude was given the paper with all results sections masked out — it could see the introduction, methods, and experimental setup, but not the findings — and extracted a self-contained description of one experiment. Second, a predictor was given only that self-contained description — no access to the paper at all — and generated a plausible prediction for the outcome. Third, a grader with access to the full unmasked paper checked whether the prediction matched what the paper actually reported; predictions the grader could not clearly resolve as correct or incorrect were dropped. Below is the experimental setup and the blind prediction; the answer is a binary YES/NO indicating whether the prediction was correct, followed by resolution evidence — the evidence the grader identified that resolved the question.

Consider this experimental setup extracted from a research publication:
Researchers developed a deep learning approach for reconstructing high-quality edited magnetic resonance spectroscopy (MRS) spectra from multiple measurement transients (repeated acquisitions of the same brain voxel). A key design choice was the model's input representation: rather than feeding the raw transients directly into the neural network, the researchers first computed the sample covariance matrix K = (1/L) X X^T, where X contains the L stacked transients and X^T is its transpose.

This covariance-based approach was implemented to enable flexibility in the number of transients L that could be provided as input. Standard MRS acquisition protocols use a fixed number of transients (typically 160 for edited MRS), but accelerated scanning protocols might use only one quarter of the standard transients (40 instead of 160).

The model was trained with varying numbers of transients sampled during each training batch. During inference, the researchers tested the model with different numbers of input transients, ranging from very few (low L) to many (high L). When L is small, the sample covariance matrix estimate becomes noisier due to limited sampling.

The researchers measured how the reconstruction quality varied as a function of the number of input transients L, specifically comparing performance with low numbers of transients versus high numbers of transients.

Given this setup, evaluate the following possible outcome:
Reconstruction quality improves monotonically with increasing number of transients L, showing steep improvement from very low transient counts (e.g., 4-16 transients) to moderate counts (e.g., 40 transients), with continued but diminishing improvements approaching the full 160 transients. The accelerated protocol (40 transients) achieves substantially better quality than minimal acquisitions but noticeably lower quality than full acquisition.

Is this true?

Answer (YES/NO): NO